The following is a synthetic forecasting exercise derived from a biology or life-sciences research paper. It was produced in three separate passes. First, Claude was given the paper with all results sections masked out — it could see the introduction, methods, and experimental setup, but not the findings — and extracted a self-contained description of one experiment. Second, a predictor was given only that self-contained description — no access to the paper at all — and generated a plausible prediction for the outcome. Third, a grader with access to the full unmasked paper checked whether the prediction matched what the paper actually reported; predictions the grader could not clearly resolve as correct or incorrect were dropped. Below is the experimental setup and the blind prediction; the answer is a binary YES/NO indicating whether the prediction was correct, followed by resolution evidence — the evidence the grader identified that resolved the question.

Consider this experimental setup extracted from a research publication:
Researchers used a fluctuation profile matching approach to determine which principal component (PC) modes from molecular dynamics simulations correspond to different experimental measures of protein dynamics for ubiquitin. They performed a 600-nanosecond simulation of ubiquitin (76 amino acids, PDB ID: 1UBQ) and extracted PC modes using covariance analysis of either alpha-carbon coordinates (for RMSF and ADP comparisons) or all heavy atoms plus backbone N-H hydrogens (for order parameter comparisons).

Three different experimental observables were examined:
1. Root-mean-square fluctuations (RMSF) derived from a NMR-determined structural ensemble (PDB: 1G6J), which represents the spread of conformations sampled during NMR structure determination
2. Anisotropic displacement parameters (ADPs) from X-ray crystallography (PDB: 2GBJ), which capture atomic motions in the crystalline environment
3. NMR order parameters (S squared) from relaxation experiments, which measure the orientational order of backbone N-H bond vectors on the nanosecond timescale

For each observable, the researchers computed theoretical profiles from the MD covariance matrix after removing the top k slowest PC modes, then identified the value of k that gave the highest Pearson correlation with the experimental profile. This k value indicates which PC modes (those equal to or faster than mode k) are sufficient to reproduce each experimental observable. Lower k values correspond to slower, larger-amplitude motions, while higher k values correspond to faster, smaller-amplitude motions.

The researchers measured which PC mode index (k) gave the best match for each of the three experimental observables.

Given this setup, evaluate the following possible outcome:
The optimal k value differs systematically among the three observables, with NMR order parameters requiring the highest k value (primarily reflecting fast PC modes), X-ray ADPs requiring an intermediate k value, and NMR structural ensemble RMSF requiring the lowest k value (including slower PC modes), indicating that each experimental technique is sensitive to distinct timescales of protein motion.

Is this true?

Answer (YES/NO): YES